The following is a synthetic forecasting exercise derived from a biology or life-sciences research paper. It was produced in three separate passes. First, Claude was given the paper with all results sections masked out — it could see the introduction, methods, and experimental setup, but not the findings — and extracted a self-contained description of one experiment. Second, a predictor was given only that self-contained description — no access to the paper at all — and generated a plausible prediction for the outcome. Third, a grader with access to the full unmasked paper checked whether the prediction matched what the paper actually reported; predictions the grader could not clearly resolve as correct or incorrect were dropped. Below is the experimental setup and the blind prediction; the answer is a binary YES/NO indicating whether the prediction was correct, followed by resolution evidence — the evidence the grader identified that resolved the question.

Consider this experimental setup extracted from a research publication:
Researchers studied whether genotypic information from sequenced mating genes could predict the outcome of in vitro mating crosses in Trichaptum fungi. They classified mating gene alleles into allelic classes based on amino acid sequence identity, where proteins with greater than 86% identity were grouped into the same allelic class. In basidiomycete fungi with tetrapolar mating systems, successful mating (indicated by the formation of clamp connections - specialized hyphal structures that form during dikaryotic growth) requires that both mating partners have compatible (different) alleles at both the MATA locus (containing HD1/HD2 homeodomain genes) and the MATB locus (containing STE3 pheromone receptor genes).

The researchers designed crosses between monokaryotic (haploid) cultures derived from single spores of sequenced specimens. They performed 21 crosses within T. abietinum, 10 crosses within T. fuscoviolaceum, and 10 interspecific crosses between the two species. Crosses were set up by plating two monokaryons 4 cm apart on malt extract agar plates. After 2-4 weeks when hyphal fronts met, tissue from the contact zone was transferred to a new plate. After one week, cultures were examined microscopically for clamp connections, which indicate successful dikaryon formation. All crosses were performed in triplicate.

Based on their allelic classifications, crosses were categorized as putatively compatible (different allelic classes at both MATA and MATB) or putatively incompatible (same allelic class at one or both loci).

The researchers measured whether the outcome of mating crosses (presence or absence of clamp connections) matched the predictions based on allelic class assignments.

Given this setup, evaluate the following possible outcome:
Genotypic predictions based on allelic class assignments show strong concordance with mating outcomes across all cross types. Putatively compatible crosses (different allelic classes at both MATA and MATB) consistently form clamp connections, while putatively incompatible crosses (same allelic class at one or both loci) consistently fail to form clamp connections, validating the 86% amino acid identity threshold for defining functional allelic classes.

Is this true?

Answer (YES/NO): NO